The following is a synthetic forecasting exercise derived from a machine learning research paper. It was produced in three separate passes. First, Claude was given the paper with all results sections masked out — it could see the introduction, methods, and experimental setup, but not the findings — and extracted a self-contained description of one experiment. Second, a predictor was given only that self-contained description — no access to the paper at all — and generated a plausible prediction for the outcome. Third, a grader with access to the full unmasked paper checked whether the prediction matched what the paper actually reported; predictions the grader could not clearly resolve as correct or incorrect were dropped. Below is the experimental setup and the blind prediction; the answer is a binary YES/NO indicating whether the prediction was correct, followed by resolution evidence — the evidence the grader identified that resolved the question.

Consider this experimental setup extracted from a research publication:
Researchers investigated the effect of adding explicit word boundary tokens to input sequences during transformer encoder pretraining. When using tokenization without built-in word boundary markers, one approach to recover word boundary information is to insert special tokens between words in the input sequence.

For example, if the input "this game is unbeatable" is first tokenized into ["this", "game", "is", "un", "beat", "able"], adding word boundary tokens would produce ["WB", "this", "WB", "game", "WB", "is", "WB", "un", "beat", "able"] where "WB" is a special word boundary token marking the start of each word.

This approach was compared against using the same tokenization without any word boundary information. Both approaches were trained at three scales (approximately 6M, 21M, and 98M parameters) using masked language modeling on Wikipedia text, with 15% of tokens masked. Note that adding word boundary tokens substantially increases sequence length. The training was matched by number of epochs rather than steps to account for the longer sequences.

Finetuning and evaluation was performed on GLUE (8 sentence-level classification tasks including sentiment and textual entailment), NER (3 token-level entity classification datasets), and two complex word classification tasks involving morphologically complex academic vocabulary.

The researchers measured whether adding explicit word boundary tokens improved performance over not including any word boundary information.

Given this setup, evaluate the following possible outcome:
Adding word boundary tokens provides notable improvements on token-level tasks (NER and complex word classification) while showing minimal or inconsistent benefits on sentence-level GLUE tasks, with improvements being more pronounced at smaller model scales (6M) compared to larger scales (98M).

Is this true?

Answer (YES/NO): NO